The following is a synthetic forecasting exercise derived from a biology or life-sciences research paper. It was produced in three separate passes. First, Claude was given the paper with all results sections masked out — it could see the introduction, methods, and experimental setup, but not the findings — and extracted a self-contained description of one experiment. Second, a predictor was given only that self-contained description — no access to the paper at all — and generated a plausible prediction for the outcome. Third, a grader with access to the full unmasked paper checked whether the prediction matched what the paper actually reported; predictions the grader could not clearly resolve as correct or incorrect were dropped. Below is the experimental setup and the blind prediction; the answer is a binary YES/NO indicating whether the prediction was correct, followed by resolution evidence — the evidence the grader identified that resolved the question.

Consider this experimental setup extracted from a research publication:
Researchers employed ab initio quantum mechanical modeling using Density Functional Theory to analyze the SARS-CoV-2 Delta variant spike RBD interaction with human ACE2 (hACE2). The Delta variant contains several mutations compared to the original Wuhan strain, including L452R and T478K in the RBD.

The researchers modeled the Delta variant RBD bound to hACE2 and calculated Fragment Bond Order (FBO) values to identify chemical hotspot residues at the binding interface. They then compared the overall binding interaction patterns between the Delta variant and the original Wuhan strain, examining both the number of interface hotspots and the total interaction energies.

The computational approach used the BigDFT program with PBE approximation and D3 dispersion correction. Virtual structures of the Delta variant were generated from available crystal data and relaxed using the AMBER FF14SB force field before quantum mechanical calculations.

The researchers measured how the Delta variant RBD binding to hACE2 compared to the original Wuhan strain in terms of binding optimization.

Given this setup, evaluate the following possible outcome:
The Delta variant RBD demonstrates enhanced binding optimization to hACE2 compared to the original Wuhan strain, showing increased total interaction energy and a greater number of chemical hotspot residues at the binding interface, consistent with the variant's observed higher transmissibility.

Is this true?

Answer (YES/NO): NO